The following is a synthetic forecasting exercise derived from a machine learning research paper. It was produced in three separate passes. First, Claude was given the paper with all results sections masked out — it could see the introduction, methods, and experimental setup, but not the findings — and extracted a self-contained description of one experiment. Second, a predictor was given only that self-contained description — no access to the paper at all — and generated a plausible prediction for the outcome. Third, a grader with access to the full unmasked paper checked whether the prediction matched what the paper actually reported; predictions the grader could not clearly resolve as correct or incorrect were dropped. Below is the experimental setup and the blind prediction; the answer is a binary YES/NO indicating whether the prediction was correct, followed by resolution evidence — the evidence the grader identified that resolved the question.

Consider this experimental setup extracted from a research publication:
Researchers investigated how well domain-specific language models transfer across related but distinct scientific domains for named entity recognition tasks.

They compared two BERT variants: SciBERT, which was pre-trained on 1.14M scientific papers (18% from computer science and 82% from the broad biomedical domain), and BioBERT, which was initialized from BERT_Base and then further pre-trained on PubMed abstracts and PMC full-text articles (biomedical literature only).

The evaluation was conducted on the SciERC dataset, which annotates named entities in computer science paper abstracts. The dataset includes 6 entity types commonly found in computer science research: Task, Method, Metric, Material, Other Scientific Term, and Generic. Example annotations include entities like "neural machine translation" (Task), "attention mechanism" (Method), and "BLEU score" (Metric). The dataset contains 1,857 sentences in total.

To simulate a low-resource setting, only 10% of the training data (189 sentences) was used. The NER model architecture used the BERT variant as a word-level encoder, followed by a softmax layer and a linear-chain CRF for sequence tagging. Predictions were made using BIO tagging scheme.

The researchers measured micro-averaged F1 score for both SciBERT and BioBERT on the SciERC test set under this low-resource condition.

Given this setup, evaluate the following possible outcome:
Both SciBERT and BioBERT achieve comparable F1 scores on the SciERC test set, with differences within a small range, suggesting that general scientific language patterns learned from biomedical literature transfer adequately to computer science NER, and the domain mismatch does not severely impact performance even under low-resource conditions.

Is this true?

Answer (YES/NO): YES